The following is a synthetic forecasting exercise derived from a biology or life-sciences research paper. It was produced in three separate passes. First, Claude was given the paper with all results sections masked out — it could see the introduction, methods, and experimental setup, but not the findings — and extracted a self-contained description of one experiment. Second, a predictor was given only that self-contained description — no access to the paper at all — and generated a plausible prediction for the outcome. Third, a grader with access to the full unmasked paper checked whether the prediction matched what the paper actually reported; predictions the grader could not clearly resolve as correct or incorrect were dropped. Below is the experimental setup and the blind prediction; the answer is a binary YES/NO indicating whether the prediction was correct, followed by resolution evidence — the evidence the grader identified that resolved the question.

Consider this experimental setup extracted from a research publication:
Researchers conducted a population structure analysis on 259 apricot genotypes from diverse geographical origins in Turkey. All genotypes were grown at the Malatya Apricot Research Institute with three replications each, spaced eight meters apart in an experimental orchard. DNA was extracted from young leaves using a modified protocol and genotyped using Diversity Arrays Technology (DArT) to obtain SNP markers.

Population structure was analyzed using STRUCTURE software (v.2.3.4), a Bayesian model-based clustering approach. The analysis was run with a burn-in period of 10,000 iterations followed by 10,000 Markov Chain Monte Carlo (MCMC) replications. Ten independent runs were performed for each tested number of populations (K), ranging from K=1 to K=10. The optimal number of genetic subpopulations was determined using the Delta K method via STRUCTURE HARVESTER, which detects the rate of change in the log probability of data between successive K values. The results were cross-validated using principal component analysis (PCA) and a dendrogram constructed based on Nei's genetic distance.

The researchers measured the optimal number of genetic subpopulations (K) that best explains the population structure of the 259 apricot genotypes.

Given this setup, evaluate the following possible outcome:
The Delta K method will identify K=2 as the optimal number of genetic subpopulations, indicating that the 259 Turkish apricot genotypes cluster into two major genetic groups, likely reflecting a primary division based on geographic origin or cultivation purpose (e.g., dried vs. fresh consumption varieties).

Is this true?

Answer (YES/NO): NO